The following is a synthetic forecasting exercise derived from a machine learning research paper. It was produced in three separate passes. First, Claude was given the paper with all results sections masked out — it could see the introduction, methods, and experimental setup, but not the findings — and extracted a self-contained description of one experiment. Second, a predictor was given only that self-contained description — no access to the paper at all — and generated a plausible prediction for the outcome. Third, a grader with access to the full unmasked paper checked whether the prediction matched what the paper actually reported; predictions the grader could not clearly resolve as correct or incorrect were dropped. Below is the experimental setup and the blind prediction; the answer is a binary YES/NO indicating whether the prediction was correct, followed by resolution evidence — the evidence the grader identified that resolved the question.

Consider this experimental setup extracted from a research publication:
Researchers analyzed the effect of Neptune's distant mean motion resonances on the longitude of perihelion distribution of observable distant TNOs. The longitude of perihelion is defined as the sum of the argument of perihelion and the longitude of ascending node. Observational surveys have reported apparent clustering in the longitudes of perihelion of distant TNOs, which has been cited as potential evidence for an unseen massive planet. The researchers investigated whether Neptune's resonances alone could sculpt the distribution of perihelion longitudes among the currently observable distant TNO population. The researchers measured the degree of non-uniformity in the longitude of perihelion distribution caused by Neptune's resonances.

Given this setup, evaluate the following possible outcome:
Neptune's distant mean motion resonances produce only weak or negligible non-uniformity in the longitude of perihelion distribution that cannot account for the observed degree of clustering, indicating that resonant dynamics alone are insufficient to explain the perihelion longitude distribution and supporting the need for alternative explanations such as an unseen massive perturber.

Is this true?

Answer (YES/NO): NO